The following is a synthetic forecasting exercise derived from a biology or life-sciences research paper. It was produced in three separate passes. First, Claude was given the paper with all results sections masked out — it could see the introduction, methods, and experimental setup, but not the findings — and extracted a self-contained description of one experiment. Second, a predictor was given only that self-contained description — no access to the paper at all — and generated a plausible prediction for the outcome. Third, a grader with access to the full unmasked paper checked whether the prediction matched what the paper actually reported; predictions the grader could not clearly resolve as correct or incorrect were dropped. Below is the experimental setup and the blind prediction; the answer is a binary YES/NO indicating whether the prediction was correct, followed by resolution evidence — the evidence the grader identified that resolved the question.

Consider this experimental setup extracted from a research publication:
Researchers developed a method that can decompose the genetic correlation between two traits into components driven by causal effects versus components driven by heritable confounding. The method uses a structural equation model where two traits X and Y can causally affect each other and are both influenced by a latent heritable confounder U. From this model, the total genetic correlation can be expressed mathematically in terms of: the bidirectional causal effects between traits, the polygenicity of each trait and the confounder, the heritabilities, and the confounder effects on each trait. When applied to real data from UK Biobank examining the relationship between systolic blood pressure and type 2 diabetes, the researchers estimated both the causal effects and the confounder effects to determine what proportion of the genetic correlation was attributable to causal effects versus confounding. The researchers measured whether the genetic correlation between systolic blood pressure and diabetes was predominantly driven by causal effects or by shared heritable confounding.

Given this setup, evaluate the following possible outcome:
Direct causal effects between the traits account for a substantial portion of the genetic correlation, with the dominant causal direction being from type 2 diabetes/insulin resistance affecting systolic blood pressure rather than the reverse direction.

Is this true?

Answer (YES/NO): NO